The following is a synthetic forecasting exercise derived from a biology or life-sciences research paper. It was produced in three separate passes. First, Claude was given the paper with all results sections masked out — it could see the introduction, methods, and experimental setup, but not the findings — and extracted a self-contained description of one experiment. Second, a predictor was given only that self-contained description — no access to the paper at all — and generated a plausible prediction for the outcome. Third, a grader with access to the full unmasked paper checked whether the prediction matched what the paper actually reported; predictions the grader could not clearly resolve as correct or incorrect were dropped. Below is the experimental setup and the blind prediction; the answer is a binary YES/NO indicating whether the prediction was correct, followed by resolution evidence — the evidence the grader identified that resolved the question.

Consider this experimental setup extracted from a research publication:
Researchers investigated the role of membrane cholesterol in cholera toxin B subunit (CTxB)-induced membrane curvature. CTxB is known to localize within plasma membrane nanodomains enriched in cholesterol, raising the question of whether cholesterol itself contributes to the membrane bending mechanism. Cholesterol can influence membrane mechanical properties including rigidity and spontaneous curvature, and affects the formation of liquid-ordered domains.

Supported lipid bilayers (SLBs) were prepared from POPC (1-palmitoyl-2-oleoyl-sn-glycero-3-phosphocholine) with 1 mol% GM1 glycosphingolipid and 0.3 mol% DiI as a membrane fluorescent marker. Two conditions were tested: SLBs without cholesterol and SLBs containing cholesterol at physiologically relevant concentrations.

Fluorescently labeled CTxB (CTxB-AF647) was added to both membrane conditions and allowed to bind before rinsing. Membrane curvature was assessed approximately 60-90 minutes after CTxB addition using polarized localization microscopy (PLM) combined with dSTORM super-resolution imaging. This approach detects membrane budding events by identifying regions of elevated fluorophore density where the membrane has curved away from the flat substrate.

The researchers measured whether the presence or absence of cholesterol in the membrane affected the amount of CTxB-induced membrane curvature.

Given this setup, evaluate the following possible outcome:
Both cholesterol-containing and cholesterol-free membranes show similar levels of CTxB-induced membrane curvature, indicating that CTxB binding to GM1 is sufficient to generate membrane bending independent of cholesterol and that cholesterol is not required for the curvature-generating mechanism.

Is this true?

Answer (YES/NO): YES